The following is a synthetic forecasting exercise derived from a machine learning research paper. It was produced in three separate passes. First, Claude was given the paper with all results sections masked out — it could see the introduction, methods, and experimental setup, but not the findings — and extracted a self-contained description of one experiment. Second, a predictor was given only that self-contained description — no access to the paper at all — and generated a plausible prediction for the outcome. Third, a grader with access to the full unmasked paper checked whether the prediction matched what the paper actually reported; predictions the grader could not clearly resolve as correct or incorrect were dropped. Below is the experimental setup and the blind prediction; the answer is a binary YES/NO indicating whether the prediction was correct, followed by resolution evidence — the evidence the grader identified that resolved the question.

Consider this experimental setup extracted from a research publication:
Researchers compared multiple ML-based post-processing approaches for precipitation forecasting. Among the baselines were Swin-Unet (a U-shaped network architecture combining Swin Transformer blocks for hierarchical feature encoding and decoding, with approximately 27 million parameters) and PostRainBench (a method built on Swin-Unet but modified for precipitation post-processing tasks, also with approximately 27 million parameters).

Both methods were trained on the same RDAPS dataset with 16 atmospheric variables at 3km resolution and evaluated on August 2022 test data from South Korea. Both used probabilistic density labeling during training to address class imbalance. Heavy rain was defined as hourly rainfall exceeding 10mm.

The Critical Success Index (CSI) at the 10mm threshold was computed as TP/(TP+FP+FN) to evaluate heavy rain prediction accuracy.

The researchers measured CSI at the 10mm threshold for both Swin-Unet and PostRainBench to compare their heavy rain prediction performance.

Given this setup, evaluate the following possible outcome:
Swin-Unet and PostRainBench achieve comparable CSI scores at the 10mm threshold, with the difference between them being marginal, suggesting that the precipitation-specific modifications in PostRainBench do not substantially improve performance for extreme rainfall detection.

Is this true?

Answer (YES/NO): NO